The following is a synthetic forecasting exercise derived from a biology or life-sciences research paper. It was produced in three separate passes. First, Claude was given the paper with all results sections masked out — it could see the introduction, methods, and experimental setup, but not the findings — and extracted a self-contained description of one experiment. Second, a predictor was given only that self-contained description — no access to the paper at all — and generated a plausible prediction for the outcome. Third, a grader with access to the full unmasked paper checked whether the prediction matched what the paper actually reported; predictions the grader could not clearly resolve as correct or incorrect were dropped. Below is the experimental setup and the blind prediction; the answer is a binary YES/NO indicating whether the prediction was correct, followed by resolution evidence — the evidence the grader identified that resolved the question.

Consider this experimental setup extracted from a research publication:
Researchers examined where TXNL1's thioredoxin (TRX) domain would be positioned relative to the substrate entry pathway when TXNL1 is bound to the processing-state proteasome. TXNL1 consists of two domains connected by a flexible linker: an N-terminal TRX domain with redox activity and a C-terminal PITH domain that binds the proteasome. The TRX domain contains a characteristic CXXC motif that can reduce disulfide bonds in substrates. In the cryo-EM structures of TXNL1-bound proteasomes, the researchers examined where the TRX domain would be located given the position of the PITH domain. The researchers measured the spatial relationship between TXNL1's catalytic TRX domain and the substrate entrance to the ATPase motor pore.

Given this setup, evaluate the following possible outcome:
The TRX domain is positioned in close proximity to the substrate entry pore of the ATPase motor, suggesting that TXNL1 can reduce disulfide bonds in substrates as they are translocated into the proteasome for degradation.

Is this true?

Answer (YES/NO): YES